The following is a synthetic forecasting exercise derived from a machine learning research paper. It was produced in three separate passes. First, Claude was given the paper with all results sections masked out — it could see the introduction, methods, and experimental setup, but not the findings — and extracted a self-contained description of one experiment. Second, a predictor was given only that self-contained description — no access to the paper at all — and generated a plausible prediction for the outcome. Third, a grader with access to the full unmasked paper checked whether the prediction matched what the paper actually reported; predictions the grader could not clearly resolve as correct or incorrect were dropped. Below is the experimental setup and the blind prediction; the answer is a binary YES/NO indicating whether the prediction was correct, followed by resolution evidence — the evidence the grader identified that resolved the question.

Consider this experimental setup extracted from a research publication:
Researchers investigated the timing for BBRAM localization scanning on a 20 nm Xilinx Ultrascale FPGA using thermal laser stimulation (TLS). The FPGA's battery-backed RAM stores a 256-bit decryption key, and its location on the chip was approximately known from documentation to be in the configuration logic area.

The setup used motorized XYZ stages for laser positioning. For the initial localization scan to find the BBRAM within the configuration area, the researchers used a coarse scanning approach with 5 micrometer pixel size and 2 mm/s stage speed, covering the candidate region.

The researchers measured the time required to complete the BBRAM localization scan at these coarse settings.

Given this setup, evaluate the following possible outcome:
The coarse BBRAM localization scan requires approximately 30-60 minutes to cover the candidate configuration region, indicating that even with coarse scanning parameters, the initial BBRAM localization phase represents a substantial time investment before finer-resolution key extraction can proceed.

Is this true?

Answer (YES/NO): NO